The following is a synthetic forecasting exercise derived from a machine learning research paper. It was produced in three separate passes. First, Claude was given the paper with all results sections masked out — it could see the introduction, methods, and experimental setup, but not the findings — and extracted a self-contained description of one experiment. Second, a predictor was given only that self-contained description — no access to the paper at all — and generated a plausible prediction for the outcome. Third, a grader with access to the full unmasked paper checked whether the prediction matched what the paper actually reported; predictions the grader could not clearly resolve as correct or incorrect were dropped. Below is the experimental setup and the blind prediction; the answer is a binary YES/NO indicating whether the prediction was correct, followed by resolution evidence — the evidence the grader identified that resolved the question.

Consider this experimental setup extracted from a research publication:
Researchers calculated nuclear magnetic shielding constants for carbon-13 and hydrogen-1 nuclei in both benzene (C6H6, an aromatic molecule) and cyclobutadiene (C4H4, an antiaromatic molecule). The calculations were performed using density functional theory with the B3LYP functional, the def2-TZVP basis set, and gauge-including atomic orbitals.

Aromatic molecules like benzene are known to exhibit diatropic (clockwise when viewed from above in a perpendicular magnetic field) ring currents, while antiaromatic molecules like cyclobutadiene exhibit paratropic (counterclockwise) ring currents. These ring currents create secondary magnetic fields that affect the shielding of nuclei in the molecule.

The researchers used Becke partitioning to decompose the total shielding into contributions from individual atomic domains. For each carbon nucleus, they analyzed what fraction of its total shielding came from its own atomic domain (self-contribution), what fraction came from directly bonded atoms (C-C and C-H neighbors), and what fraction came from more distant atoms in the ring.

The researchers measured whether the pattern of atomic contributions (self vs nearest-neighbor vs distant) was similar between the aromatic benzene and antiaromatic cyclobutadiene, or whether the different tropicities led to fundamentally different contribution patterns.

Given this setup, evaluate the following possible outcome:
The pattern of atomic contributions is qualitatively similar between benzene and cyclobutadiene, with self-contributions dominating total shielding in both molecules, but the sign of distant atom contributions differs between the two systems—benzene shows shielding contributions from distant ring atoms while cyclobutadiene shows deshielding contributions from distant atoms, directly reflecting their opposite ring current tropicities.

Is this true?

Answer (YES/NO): NO